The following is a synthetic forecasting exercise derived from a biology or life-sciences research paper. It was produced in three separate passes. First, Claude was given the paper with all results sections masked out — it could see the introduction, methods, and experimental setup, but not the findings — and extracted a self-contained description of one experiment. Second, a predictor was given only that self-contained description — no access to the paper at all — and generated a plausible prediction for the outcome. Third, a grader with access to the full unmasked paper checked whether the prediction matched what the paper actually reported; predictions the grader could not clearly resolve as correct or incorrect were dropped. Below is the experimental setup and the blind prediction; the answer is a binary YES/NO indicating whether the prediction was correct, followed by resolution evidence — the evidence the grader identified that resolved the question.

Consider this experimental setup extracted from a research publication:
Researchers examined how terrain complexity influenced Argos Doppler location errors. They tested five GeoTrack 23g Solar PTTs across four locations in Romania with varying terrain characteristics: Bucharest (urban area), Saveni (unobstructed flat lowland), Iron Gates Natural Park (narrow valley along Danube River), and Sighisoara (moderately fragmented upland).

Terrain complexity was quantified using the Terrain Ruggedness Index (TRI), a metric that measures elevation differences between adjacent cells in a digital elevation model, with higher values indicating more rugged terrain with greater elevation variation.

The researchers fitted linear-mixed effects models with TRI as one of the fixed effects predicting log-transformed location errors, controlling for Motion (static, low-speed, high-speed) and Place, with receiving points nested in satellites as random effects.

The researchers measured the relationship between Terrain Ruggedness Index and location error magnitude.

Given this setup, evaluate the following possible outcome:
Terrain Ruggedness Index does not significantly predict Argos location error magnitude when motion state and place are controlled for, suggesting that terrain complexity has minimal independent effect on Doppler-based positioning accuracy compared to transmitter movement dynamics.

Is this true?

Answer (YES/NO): YES